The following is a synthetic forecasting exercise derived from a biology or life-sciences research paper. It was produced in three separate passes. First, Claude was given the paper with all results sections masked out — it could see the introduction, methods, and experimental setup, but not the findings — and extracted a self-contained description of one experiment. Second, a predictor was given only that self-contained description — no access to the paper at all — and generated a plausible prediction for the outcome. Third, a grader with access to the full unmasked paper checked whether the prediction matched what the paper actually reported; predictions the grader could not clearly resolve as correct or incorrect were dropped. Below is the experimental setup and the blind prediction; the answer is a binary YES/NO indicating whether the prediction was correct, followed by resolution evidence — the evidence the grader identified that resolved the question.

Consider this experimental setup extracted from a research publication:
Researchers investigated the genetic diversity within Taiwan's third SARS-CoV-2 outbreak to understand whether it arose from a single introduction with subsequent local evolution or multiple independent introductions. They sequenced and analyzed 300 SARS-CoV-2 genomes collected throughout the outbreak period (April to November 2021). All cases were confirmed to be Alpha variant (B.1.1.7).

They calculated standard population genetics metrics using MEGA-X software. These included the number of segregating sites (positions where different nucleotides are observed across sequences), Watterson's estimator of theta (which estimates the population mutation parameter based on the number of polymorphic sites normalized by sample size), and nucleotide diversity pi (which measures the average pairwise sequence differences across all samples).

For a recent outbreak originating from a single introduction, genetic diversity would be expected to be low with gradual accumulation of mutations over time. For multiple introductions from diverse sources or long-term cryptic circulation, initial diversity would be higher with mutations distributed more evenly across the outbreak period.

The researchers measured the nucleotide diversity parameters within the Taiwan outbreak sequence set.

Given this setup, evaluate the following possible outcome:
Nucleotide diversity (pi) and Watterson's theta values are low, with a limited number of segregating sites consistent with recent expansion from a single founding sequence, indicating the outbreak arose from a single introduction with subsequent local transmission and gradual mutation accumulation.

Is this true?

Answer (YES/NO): YES